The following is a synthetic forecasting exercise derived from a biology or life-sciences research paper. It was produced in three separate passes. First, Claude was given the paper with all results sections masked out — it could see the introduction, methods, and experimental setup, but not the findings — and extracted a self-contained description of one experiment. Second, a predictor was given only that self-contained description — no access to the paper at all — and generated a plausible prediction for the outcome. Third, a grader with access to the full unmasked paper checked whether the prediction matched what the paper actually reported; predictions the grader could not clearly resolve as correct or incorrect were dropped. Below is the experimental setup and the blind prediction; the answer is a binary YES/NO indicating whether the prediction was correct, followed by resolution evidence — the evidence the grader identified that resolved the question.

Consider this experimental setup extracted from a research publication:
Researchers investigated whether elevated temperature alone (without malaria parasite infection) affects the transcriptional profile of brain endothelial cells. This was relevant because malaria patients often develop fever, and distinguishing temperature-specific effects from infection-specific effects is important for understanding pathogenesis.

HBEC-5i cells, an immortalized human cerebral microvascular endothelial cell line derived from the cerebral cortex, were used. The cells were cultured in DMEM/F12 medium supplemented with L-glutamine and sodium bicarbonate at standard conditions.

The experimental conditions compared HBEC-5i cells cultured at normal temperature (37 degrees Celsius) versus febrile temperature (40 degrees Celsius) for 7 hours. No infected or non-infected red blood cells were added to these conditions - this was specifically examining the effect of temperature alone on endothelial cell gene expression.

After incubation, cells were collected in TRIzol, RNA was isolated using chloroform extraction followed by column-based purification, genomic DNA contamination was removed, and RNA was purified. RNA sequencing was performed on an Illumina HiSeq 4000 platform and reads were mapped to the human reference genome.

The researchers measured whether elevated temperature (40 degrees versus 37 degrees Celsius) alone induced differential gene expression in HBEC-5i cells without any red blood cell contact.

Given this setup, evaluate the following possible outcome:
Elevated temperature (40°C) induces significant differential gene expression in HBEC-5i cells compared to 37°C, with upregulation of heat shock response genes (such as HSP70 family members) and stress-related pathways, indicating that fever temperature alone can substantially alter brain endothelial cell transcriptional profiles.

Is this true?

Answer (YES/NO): YES